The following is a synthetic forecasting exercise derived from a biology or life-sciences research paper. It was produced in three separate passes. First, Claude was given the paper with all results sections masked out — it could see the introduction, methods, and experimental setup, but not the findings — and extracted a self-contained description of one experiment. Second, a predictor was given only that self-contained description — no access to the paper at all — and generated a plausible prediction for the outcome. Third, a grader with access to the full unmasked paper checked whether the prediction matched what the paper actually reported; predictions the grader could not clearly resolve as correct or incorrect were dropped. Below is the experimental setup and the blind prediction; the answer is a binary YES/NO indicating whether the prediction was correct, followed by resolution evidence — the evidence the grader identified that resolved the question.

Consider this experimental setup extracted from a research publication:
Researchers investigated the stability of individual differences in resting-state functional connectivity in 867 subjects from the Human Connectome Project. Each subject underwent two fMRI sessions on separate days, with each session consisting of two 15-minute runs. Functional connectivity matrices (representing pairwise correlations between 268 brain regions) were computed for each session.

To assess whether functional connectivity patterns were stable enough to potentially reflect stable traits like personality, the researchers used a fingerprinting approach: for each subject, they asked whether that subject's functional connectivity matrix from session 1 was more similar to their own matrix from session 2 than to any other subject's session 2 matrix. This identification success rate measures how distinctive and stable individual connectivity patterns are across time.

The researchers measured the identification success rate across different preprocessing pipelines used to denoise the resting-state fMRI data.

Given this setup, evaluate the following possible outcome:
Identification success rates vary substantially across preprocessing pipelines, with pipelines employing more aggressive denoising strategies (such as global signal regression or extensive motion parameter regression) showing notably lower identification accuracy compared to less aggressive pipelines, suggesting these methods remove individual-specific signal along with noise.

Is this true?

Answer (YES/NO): NO